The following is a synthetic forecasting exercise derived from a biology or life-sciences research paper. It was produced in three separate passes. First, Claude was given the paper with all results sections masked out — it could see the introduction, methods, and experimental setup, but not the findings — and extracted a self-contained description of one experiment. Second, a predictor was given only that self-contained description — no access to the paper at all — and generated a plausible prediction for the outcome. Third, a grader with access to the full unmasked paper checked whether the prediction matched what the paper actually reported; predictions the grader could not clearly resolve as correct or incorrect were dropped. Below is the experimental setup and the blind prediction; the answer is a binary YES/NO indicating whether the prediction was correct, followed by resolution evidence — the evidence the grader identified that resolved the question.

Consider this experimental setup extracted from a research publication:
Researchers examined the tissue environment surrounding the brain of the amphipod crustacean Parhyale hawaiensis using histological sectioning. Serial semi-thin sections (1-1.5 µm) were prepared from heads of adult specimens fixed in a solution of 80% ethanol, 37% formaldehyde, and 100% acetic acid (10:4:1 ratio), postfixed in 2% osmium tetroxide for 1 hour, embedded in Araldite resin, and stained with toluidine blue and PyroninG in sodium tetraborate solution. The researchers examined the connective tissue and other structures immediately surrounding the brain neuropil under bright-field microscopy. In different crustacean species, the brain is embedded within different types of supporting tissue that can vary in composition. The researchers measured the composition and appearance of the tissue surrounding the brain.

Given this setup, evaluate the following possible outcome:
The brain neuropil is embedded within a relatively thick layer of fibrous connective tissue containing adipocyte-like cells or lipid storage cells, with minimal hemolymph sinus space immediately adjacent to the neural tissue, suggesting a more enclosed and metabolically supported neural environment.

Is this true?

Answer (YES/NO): NO